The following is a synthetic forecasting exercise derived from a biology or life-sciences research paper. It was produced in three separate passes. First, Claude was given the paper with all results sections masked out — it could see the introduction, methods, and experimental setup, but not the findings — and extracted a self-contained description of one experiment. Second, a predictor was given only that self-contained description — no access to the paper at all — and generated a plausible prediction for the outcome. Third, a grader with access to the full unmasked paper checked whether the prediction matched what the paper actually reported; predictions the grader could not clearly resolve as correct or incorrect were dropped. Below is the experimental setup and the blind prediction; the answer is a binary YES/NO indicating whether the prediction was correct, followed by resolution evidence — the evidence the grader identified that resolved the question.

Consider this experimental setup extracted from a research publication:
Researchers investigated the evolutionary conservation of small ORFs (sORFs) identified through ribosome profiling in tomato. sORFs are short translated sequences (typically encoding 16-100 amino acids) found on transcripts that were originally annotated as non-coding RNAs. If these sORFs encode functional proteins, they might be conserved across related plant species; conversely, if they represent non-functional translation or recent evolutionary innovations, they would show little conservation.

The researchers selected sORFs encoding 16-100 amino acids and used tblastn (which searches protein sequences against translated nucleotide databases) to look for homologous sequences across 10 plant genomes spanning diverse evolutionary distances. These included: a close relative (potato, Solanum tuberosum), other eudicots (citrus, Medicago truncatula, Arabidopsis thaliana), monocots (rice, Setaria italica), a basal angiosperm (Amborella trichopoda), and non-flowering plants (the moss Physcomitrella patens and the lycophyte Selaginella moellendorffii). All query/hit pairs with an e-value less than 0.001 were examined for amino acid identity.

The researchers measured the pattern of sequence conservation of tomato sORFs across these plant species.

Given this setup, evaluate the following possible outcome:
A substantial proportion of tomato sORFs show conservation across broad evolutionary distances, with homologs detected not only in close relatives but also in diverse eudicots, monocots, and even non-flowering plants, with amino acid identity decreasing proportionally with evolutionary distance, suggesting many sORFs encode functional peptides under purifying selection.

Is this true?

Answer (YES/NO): NO